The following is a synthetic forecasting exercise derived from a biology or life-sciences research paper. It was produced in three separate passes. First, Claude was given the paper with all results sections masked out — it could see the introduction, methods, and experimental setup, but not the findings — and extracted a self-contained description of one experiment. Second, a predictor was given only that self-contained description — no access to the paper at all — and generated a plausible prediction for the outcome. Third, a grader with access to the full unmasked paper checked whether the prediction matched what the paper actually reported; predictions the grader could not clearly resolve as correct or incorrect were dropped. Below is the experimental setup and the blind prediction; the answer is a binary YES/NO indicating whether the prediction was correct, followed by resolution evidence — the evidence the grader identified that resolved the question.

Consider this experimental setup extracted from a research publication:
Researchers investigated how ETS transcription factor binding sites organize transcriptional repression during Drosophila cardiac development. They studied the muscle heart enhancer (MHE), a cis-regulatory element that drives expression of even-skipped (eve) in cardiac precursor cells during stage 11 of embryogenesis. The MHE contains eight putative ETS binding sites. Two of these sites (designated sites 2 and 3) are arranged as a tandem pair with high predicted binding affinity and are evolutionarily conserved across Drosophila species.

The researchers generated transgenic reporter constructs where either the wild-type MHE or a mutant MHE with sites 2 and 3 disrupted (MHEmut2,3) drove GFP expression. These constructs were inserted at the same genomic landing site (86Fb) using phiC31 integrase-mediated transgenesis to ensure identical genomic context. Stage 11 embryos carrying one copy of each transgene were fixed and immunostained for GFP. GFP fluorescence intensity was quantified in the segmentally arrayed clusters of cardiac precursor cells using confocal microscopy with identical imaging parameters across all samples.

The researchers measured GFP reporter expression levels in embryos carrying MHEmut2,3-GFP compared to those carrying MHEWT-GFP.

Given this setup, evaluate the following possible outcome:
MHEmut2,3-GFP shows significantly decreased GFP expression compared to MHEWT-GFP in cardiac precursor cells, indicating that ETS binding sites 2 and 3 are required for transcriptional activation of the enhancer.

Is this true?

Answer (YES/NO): NO